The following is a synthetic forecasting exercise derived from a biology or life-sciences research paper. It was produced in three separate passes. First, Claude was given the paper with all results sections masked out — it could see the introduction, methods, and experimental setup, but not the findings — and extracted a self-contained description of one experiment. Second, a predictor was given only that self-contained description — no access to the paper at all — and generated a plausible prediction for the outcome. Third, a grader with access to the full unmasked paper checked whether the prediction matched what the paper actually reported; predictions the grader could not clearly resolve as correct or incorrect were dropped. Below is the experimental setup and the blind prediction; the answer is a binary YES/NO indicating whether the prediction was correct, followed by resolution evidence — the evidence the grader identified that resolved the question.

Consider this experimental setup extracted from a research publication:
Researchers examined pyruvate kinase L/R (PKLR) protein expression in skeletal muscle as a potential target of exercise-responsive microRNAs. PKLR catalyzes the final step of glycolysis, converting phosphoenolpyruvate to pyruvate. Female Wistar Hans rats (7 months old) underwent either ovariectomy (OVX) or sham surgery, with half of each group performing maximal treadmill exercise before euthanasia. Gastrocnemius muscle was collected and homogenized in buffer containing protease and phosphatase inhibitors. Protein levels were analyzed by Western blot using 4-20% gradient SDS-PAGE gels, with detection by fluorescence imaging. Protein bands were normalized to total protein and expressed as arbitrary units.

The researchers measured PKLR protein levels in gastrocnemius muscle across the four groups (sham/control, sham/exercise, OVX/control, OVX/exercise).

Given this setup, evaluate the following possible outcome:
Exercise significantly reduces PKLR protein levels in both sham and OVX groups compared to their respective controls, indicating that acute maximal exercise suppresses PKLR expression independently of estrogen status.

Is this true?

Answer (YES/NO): NO